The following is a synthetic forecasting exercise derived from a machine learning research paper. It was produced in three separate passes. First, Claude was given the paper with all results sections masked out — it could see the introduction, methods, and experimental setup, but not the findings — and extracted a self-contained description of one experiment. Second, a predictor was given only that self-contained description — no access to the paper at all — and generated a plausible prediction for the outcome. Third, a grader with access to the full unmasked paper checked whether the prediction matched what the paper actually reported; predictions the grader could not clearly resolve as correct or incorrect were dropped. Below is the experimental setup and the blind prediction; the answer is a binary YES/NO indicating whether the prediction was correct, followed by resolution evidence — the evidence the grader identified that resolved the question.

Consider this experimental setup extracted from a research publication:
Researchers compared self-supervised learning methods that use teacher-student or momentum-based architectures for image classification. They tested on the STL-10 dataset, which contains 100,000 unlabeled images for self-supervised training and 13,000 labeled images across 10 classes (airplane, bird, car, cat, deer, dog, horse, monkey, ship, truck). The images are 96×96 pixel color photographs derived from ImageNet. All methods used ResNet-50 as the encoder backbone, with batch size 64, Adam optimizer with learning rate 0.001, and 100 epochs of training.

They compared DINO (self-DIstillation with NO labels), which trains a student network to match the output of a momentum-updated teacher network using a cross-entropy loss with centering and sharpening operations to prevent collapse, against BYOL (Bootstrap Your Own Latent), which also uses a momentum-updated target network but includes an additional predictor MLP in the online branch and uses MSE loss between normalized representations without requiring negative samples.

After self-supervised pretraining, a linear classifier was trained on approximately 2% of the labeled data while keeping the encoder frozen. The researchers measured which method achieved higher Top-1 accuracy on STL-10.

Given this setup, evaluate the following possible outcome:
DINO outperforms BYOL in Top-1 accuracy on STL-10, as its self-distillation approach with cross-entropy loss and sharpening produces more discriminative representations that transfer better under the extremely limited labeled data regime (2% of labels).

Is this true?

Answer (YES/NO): YES